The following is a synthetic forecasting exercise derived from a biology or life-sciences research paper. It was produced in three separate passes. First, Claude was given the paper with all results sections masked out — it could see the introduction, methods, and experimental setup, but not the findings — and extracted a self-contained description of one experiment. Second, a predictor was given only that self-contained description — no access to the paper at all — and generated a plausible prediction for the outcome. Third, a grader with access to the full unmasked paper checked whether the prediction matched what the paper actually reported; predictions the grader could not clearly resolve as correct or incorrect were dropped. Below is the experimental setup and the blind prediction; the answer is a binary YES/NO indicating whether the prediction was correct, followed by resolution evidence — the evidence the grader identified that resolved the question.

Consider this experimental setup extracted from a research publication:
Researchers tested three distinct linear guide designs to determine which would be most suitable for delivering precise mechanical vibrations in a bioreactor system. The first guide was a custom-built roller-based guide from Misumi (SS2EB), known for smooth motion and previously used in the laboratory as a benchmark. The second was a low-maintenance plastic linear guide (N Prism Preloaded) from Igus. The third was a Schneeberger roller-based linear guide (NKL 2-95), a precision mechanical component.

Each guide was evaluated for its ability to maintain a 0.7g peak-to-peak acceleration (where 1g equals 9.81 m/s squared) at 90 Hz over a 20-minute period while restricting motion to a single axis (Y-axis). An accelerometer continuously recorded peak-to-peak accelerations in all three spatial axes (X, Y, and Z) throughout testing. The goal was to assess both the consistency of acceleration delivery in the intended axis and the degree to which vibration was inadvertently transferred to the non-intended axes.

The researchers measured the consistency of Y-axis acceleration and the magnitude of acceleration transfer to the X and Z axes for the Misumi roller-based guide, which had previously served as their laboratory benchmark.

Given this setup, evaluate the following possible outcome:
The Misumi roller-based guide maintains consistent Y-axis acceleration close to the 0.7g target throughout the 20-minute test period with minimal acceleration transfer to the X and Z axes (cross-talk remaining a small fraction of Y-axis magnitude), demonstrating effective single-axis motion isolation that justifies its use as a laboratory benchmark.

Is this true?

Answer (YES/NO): NO